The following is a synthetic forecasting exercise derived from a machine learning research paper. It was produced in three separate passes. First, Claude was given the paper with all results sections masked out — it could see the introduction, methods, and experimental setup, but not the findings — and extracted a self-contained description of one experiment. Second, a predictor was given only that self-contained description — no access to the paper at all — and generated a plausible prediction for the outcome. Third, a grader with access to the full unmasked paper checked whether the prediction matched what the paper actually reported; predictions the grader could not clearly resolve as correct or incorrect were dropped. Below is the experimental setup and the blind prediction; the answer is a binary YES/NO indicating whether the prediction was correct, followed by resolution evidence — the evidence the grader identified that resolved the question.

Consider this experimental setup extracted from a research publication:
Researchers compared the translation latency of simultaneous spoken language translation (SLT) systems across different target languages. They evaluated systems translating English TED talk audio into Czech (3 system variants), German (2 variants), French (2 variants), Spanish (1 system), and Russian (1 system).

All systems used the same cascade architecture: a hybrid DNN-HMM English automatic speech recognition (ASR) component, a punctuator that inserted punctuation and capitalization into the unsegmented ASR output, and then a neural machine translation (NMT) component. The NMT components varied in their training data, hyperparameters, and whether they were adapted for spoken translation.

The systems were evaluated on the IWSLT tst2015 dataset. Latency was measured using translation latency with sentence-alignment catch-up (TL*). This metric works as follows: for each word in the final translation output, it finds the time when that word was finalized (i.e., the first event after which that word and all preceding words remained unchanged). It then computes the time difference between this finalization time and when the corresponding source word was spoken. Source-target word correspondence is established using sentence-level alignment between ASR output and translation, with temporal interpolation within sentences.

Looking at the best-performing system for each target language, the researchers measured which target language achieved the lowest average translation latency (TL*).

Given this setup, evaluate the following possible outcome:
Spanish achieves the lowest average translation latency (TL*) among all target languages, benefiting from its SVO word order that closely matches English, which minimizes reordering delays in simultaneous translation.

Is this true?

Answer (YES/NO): NO